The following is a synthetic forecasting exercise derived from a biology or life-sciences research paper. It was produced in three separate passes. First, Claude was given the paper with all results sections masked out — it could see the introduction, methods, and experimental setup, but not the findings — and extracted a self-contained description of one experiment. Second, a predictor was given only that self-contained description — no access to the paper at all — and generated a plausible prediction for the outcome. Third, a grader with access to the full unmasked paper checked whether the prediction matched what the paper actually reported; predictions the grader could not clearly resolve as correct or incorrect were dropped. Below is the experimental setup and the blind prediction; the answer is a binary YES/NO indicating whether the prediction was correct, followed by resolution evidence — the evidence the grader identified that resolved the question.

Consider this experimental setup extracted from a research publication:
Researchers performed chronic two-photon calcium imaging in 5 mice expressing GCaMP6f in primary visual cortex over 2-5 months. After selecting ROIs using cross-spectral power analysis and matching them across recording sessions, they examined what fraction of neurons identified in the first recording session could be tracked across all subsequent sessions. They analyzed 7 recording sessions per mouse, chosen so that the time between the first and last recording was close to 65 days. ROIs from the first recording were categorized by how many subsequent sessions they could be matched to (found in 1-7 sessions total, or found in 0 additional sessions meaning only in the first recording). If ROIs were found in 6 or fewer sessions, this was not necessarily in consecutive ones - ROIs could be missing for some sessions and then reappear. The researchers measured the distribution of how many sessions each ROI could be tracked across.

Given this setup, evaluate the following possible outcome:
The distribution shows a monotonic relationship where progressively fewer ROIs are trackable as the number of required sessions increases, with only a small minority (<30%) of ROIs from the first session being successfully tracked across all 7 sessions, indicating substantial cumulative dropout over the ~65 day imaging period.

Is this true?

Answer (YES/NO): NO